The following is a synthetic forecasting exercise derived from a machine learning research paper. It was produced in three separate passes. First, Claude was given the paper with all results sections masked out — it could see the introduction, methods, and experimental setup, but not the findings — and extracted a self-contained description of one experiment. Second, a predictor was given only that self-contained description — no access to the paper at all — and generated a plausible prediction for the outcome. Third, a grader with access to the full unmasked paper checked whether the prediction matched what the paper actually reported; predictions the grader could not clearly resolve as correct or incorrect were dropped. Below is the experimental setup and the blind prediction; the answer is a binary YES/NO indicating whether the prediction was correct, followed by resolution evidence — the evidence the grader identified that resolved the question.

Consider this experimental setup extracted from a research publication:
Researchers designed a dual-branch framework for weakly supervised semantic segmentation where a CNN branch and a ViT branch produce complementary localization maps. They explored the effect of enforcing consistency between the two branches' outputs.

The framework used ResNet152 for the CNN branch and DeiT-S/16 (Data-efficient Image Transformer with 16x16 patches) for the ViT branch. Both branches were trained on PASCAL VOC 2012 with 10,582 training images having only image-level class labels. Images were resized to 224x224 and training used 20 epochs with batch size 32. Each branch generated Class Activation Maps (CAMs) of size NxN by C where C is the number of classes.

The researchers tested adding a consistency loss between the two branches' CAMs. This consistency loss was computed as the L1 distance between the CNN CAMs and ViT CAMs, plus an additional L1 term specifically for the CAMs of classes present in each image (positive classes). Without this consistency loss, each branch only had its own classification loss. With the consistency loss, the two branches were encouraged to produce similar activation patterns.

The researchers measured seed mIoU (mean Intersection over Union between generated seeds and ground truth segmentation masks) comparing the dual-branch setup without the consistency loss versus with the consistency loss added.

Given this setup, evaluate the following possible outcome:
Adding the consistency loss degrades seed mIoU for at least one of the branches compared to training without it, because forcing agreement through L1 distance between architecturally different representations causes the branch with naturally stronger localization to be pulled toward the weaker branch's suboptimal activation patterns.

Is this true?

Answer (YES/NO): NO